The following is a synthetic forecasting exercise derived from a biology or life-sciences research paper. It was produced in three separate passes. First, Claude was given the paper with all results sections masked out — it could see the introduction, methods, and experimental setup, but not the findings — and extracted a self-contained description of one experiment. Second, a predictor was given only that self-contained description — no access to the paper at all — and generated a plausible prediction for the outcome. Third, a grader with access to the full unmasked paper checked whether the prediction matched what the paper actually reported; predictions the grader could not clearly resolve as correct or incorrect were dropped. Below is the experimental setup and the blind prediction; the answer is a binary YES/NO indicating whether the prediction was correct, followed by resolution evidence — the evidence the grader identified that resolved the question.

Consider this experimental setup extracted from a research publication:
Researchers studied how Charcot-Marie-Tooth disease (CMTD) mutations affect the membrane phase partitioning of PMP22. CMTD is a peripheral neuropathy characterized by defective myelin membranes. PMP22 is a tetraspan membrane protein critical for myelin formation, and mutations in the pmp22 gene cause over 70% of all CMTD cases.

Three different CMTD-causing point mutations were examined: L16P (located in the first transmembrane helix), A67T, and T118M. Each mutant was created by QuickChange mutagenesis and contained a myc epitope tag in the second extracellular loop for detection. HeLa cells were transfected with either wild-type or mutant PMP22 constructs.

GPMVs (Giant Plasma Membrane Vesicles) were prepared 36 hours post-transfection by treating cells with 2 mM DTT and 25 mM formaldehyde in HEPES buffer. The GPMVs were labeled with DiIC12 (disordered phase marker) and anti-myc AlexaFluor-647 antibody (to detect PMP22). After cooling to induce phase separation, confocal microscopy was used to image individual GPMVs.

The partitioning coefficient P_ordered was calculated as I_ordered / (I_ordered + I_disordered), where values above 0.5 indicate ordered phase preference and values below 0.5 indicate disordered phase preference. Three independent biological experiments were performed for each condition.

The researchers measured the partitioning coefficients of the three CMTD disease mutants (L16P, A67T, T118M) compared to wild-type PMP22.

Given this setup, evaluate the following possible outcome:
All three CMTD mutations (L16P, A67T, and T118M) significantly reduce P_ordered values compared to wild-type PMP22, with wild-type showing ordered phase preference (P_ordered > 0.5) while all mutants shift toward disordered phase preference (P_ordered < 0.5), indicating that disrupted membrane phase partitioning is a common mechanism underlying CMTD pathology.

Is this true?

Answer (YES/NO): NO